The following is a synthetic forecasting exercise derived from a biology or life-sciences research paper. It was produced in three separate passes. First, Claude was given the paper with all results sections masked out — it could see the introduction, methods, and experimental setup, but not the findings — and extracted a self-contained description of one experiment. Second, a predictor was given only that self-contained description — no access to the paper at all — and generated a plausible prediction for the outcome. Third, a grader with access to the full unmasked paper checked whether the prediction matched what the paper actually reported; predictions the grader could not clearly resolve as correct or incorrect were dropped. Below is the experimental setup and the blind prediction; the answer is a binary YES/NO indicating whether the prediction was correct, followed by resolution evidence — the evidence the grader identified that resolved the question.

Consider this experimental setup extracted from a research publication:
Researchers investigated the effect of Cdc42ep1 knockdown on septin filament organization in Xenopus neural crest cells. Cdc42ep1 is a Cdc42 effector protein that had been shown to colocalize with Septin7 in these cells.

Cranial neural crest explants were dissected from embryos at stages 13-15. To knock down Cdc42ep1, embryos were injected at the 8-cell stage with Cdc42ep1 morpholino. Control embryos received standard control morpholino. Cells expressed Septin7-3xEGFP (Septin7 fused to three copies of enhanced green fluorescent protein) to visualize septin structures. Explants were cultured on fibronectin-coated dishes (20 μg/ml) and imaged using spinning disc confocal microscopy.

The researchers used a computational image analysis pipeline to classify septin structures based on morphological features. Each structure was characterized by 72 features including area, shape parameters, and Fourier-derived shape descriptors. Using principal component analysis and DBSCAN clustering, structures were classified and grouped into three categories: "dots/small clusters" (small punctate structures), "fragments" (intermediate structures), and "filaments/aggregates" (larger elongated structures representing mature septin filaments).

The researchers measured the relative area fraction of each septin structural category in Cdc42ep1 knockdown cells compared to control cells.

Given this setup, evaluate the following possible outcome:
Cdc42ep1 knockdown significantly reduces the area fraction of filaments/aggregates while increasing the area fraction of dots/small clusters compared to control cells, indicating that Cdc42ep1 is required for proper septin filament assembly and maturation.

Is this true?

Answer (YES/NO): YES